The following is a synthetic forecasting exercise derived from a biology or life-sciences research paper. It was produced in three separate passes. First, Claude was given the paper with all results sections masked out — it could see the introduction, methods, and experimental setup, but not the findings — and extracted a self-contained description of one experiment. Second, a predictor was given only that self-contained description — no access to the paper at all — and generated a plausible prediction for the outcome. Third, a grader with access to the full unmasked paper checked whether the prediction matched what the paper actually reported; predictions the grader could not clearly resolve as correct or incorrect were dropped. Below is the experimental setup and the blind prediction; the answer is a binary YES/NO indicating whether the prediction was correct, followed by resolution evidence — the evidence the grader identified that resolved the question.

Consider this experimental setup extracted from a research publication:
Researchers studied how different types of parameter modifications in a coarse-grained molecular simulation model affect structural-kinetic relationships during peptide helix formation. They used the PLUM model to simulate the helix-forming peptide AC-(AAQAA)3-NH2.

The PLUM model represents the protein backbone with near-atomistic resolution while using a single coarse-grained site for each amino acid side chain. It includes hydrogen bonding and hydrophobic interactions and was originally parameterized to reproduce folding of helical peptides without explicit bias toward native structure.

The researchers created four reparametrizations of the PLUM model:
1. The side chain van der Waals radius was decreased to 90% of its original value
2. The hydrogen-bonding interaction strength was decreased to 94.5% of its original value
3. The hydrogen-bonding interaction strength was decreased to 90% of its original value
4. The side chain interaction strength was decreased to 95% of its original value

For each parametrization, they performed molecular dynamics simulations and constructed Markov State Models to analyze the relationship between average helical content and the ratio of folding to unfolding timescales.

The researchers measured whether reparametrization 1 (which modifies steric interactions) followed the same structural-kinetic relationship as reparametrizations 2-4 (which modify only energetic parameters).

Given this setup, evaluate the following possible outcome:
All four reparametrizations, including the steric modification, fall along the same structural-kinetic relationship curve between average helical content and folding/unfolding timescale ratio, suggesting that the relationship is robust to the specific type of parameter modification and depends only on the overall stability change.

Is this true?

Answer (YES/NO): NO